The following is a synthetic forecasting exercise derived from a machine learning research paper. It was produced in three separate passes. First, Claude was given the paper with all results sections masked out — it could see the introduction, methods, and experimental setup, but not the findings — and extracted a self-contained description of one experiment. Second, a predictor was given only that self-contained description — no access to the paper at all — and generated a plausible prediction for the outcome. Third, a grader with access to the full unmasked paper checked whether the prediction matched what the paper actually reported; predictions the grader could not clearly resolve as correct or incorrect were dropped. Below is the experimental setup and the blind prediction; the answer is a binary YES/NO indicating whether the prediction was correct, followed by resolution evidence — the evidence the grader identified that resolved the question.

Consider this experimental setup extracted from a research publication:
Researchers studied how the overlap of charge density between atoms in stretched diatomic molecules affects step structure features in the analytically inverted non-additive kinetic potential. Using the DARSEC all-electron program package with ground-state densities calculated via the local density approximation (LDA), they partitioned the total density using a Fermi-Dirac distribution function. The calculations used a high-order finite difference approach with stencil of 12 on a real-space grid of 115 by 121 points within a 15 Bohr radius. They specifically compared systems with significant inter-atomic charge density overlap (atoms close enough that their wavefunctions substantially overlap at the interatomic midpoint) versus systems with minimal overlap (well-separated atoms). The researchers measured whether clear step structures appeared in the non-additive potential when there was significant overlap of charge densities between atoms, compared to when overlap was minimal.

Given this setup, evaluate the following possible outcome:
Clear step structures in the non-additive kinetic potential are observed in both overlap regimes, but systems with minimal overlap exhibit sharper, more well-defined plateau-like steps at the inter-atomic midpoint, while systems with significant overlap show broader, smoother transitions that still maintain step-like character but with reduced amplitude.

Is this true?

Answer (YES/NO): NO